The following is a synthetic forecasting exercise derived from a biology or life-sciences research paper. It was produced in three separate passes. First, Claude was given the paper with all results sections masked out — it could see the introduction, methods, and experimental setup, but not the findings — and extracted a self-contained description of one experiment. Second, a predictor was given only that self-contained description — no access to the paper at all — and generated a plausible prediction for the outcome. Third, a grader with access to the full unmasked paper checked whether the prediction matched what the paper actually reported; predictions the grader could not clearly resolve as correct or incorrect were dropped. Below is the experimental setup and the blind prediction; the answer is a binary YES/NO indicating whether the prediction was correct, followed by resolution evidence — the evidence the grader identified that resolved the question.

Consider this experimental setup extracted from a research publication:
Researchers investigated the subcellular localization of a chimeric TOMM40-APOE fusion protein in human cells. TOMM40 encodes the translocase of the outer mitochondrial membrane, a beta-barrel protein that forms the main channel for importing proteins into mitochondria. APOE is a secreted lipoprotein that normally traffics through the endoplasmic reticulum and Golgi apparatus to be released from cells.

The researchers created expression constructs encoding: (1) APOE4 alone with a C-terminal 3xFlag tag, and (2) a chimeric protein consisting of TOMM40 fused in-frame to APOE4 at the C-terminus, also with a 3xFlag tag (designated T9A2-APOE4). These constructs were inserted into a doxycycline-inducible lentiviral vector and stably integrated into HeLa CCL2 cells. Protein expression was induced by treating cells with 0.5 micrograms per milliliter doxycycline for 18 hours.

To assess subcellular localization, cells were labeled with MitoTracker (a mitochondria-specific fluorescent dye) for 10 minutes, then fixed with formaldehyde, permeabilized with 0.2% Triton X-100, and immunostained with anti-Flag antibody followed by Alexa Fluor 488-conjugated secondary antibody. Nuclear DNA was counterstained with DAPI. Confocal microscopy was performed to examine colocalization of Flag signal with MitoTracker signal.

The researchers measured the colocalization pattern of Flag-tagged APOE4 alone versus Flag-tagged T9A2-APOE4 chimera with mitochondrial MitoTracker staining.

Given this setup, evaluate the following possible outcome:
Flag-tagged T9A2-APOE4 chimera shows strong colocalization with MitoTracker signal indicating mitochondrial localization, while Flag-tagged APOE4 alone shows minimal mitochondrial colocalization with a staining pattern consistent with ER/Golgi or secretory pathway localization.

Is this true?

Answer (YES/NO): YES